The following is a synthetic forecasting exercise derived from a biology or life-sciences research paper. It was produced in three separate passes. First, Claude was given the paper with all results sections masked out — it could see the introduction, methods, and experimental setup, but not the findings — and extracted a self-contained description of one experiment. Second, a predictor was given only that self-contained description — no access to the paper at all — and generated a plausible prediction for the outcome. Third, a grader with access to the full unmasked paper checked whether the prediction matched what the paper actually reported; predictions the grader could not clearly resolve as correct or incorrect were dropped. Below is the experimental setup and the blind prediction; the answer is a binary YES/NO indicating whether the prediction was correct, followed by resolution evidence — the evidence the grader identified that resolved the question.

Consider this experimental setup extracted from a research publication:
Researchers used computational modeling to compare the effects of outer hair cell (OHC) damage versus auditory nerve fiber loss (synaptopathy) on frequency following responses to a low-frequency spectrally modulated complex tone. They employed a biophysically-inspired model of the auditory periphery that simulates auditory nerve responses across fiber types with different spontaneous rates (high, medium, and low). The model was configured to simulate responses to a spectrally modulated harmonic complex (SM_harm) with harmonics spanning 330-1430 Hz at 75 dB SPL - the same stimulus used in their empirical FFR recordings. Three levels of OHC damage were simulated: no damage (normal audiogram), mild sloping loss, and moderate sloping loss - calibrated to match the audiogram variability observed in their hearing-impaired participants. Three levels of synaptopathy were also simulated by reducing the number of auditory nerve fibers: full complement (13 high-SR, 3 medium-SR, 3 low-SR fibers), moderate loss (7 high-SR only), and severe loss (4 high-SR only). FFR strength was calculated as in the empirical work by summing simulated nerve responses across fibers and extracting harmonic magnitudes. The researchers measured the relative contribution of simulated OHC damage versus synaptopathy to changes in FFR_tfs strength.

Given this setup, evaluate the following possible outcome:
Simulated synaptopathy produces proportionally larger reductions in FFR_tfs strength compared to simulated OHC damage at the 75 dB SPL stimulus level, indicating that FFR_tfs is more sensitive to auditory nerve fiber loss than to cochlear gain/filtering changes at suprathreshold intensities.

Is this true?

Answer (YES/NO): YES